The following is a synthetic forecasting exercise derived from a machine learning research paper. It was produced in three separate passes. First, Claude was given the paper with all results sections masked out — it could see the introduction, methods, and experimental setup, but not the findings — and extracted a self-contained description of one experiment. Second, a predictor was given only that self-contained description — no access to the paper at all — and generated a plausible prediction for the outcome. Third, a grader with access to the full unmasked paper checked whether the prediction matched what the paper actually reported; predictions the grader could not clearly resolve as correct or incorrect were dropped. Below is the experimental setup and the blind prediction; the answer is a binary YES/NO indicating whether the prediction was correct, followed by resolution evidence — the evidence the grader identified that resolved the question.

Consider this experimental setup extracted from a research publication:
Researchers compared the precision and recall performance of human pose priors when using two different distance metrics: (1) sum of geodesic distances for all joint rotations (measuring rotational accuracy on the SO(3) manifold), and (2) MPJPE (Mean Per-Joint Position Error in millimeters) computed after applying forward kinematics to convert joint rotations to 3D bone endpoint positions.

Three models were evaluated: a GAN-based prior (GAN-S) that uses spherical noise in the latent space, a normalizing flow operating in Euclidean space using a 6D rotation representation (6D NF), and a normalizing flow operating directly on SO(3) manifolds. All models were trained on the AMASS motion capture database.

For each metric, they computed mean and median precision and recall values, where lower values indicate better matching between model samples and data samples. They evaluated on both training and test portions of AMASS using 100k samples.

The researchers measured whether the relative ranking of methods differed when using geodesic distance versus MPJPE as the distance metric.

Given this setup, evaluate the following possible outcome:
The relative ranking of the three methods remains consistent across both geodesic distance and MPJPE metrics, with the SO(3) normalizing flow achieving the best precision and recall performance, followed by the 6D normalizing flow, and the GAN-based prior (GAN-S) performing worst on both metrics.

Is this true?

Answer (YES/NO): NO